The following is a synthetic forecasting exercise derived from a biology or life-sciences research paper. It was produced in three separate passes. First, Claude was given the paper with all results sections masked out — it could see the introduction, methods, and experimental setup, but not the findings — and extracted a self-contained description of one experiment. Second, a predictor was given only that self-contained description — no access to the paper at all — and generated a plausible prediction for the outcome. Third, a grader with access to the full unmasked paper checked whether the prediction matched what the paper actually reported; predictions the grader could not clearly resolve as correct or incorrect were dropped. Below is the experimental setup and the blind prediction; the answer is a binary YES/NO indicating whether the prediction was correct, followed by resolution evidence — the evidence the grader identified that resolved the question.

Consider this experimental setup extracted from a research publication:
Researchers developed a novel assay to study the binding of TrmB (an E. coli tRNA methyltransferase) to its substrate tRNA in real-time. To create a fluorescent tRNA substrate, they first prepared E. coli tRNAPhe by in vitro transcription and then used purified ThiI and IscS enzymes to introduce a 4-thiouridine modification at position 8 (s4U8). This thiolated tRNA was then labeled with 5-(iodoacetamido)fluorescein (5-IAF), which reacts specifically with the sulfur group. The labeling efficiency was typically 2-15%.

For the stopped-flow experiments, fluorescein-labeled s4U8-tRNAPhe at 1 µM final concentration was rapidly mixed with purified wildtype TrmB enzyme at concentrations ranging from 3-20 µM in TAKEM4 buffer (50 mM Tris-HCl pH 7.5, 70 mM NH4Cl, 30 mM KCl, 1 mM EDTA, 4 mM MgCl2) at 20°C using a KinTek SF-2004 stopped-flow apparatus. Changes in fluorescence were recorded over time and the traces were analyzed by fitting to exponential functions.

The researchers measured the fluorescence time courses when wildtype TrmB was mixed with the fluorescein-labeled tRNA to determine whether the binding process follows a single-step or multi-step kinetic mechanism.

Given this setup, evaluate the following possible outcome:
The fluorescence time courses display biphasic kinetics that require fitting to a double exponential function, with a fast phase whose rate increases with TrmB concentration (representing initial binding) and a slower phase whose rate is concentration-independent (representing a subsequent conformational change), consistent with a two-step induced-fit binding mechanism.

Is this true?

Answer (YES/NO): NO